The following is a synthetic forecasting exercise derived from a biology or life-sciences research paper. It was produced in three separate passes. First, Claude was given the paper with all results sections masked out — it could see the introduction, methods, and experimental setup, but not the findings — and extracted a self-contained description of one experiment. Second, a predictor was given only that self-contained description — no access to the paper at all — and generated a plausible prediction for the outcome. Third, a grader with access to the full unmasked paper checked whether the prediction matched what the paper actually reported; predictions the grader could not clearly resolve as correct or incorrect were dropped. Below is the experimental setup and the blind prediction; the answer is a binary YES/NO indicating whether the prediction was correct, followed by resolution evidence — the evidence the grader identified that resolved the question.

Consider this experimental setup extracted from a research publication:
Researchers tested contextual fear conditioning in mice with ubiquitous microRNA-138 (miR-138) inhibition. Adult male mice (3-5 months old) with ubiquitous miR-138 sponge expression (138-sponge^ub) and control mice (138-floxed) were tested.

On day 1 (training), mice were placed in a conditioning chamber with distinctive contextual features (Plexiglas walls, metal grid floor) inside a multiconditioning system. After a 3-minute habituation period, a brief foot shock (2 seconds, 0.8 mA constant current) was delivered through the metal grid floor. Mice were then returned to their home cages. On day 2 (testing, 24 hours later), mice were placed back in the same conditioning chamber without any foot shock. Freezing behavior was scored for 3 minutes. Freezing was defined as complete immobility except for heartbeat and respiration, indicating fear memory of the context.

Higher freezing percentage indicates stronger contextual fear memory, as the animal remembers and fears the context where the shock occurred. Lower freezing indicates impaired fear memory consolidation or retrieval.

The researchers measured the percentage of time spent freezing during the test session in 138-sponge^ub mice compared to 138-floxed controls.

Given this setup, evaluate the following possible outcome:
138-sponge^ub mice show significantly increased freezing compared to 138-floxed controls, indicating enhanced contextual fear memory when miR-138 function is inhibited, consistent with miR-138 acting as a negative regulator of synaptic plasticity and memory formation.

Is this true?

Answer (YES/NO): NO